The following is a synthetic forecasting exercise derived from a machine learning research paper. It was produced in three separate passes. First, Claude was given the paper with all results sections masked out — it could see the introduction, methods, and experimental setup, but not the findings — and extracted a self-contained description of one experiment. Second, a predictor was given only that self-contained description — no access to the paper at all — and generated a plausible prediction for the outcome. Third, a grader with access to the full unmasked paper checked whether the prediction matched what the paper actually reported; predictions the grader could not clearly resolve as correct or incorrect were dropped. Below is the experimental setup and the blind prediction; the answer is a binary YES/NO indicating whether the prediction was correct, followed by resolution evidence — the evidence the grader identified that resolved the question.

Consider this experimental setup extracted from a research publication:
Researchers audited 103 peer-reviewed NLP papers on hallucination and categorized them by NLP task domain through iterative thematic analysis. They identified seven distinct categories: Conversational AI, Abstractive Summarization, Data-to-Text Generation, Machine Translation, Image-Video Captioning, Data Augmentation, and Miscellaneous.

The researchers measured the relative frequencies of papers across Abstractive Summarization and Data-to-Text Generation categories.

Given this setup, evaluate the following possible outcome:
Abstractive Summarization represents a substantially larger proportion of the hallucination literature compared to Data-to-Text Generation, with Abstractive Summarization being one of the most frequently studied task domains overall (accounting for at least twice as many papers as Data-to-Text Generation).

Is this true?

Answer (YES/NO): NO